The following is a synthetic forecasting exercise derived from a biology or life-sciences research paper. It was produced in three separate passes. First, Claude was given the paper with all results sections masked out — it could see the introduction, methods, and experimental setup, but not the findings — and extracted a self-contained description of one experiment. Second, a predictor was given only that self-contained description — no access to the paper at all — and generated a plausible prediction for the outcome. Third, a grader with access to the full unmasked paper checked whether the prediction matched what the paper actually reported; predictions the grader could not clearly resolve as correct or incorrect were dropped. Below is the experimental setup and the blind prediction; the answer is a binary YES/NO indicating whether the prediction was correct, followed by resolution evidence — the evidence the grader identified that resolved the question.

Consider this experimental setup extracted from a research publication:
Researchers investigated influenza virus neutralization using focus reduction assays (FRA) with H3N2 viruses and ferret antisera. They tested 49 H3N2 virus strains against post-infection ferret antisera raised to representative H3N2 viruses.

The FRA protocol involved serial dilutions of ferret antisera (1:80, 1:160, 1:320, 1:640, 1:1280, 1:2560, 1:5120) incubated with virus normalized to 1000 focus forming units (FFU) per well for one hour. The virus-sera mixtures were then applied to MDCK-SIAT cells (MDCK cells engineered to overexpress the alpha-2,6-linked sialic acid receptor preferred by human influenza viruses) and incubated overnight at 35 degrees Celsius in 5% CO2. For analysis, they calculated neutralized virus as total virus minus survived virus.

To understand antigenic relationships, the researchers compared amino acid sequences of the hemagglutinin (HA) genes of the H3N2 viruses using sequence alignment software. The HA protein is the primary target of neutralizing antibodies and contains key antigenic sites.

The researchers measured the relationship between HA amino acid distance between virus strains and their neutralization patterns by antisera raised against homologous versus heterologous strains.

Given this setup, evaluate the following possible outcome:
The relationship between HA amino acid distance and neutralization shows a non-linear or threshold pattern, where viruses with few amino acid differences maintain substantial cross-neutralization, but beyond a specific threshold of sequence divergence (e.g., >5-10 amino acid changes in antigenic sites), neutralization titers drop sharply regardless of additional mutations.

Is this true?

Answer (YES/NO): NO